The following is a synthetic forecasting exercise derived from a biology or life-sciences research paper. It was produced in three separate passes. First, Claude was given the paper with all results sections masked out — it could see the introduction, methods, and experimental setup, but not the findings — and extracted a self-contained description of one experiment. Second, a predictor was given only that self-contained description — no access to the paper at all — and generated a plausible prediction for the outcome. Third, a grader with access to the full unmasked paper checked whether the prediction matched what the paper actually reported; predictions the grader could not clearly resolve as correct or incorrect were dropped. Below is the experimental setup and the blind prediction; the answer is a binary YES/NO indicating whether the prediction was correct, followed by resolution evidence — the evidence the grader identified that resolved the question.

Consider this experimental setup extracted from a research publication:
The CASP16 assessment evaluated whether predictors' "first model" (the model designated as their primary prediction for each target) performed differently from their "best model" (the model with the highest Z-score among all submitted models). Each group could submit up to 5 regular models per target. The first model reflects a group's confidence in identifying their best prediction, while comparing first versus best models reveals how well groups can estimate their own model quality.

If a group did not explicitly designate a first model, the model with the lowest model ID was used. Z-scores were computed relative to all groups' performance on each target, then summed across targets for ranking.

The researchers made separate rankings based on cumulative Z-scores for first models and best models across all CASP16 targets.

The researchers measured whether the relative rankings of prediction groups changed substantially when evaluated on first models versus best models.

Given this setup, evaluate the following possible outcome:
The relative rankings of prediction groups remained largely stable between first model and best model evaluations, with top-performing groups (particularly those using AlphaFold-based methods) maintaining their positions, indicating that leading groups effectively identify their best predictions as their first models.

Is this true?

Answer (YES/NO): NO